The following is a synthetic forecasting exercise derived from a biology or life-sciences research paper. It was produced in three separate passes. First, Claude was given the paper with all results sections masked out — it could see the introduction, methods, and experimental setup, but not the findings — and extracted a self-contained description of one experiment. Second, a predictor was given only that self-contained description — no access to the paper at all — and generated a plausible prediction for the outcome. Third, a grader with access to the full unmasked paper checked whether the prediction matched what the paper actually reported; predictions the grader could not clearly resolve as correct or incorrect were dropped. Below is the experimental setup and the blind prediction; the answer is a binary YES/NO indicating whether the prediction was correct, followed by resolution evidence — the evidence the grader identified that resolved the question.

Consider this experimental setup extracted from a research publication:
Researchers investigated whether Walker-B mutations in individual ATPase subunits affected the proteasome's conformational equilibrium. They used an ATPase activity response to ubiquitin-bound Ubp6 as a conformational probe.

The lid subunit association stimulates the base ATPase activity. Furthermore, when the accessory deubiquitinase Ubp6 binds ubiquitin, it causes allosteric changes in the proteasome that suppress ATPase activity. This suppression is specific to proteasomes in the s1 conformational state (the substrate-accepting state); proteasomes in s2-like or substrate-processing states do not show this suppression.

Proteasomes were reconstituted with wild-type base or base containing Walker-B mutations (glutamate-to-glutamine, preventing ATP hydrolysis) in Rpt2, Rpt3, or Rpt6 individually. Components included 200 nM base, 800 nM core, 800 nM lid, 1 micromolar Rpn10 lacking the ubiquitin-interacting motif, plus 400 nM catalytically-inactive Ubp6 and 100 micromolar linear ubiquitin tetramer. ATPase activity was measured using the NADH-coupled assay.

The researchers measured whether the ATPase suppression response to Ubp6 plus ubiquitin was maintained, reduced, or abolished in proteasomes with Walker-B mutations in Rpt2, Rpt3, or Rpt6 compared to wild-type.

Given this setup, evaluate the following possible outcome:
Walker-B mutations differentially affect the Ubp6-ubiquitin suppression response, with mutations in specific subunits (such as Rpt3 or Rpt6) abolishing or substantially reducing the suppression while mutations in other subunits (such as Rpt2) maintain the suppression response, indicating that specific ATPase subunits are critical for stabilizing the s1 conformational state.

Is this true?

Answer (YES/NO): NO